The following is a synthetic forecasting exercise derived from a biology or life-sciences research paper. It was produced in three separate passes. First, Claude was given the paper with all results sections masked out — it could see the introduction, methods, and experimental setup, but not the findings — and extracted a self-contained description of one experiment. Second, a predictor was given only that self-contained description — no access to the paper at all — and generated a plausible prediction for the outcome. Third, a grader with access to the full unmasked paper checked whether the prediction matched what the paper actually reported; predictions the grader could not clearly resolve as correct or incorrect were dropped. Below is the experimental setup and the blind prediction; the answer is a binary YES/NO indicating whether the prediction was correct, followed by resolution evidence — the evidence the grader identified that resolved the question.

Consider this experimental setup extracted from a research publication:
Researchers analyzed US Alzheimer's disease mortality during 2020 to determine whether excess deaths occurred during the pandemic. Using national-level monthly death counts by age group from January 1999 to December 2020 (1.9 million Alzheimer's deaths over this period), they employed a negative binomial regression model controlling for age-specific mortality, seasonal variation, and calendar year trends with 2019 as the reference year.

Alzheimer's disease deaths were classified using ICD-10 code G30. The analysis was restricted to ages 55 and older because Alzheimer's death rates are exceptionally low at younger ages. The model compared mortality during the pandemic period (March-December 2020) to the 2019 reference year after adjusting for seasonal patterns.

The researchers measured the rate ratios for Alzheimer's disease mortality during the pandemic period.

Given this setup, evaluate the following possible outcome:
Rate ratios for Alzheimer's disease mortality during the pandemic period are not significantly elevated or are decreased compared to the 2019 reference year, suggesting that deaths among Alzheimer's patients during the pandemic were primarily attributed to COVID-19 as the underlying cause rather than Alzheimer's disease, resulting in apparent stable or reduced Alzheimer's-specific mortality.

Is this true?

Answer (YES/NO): NO